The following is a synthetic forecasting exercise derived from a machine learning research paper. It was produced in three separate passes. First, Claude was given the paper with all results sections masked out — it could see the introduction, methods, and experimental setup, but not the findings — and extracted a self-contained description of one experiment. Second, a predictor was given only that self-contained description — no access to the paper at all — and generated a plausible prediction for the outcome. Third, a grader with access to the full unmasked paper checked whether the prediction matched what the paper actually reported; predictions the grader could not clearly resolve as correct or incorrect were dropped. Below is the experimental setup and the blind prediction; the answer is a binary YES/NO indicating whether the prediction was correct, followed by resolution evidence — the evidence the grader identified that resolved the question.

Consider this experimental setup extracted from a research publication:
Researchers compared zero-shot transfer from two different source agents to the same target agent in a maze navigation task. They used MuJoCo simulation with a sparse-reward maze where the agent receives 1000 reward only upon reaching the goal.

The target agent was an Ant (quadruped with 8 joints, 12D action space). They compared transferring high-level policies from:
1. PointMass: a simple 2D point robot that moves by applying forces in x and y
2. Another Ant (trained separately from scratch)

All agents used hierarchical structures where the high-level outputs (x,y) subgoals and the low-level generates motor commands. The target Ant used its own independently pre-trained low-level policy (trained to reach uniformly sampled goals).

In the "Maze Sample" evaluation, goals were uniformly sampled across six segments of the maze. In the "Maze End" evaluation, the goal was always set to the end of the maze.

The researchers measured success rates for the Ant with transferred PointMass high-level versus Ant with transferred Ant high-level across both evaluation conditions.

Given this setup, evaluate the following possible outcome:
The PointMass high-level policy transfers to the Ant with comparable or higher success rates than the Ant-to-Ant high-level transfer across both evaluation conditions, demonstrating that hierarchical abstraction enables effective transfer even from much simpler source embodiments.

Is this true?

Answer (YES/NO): YES